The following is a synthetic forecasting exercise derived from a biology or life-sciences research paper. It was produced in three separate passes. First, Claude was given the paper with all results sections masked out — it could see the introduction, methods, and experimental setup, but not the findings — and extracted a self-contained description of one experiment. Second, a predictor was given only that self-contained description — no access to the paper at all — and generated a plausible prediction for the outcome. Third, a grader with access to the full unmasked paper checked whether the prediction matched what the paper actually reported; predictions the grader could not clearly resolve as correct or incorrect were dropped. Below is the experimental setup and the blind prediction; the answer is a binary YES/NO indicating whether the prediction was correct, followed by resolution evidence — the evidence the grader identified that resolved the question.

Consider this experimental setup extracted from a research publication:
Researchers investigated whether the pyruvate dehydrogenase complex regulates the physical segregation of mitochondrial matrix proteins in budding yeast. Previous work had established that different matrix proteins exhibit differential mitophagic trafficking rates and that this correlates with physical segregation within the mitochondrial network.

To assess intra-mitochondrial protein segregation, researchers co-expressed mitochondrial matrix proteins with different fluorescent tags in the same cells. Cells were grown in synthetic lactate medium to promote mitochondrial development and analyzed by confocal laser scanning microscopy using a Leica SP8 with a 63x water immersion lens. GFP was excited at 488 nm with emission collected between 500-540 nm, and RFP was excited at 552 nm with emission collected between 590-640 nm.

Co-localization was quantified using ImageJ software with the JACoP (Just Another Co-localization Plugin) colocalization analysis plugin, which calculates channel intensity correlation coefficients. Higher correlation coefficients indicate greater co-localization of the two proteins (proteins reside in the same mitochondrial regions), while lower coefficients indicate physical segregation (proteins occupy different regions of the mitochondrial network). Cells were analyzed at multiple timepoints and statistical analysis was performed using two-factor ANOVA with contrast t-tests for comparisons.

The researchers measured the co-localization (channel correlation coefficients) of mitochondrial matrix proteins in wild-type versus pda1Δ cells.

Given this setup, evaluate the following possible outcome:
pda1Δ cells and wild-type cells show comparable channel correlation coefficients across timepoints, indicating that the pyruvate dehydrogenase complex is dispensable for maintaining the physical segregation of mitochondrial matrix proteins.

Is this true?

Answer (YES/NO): NO